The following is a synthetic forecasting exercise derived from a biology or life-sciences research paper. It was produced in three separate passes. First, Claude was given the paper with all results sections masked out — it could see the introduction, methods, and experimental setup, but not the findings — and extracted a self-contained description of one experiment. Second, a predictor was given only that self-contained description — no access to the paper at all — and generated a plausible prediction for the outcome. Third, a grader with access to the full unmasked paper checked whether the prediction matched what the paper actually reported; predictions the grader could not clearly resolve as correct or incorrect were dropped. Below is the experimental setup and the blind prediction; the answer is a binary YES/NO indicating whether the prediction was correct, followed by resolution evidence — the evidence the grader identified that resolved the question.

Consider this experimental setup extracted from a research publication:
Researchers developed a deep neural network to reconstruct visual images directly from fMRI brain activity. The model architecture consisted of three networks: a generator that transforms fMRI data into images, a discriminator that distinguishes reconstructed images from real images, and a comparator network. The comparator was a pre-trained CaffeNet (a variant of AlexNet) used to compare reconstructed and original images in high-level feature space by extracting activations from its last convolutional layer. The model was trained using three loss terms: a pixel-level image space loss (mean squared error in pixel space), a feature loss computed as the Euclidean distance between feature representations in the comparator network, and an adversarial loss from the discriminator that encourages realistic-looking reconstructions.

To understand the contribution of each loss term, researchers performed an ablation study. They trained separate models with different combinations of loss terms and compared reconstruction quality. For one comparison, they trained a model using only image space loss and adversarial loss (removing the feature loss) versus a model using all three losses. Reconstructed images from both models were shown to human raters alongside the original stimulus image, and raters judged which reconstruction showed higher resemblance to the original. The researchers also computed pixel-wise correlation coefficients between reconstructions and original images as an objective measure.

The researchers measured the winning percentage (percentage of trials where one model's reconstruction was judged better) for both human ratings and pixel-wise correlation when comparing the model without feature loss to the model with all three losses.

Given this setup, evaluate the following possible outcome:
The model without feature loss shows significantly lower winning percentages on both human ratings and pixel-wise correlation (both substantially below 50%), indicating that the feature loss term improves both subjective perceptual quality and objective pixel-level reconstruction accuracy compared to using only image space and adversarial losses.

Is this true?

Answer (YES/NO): YES